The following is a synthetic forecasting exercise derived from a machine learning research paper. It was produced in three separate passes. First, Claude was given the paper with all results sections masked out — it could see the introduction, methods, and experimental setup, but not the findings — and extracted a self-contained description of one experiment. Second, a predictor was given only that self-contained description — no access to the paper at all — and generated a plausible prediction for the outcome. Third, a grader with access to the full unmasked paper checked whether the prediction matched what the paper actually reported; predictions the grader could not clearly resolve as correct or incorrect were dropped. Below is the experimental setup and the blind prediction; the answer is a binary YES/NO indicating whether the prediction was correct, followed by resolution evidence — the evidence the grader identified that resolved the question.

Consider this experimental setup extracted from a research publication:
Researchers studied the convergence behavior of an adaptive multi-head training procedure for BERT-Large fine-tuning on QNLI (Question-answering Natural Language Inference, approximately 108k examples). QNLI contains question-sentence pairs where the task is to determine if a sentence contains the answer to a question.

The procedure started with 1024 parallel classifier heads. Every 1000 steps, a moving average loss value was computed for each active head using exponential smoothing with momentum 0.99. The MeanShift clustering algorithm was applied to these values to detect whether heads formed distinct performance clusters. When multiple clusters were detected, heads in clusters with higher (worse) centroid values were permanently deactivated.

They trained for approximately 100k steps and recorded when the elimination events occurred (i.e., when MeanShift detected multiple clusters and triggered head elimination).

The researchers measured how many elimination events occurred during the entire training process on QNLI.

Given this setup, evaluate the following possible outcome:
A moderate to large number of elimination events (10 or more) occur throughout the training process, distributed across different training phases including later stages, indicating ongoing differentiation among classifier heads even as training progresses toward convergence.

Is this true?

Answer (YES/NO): NO